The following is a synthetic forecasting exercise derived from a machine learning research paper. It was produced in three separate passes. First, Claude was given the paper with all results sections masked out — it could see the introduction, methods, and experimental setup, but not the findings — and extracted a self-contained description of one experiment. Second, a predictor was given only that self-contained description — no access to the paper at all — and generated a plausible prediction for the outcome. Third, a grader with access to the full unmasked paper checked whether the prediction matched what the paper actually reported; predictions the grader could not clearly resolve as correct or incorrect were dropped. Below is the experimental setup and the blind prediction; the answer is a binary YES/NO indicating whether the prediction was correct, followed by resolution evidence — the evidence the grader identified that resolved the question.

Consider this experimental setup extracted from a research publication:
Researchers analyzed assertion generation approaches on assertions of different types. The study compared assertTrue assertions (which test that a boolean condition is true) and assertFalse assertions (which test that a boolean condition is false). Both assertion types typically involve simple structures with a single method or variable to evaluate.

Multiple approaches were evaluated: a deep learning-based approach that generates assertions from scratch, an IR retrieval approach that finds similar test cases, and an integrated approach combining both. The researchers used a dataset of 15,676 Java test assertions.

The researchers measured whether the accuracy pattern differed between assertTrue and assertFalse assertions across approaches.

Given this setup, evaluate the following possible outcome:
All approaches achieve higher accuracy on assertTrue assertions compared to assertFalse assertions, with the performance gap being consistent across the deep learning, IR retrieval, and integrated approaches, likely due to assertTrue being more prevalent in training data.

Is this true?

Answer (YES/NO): NO